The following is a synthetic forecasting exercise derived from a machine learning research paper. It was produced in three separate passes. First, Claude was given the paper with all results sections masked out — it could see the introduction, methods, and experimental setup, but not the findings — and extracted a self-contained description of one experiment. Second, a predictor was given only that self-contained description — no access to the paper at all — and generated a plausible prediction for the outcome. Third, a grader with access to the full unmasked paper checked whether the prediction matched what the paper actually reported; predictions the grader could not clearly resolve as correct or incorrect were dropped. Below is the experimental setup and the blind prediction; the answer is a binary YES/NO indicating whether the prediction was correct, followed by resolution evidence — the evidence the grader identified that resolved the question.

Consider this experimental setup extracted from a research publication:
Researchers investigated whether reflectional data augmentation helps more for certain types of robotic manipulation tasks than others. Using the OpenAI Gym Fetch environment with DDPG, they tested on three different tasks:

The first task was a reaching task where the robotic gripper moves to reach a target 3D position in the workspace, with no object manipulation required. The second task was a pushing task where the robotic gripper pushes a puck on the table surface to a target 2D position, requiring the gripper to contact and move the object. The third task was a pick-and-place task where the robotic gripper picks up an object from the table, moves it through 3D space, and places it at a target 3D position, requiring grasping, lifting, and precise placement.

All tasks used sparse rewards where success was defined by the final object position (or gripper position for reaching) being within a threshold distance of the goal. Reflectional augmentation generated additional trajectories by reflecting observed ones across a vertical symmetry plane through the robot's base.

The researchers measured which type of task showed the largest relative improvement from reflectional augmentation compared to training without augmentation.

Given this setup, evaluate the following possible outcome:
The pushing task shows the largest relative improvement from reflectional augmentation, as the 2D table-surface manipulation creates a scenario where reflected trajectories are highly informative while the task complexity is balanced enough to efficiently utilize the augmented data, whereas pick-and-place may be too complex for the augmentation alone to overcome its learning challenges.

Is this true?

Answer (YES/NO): YES